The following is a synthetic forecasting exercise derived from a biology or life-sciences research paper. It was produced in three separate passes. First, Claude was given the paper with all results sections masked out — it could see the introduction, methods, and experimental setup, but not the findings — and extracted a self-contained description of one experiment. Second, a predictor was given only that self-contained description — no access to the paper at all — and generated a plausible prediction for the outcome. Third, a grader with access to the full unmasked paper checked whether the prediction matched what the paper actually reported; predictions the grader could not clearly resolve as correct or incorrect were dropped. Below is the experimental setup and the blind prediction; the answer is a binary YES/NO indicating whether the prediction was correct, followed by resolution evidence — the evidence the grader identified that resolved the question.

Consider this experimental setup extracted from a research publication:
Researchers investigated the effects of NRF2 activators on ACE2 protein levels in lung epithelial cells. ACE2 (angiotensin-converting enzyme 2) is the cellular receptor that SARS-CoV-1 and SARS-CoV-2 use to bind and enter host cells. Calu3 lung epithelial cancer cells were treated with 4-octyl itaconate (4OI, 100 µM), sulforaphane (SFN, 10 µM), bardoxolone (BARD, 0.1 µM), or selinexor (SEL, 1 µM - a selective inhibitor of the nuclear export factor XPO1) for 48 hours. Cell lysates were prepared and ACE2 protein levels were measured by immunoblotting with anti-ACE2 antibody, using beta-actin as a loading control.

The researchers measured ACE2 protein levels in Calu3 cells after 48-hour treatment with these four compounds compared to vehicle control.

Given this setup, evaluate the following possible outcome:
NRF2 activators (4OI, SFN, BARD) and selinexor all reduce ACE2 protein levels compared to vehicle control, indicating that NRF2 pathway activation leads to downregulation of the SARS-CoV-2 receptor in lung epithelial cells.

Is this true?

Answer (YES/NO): NO